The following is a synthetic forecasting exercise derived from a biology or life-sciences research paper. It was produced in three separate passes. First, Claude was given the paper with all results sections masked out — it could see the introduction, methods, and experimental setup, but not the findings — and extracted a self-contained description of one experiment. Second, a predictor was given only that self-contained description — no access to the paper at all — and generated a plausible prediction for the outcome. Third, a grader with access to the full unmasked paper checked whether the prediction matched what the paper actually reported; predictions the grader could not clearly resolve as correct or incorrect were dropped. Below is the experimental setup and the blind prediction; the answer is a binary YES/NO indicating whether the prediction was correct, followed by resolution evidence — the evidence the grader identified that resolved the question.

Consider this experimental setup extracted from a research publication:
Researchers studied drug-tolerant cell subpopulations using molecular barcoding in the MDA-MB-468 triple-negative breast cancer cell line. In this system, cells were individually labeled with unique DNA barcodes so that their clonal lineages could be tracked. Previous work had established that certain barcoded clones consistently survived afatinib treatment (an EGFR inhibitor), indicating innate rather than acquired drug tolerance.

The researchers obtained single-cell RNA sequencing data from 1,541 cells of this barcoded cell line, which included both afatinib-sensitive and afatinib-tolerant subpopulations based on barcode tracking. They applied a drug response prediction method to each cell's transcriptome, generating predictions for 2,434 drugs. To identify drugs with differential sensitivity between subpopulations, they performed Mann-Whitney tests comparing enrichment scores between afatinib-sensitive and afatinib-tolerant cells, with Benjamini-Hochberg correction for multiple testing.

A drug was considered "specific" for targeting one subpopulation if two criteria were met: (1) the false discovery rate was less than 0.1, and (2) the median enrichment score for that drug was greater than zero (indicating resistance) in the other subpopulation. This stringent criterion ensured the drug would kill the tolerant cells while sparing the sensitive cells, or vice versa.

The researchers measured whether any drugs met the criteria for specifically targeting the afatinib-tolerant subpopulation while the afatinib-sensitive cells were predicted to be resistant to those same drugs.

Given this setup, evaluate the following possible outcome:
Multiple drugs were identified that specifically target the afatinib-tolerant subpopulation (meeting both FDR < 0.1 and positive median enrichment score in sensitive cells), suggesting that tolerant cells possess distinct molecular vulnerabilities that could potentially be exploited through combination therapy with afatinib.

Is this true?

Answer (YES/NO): YES